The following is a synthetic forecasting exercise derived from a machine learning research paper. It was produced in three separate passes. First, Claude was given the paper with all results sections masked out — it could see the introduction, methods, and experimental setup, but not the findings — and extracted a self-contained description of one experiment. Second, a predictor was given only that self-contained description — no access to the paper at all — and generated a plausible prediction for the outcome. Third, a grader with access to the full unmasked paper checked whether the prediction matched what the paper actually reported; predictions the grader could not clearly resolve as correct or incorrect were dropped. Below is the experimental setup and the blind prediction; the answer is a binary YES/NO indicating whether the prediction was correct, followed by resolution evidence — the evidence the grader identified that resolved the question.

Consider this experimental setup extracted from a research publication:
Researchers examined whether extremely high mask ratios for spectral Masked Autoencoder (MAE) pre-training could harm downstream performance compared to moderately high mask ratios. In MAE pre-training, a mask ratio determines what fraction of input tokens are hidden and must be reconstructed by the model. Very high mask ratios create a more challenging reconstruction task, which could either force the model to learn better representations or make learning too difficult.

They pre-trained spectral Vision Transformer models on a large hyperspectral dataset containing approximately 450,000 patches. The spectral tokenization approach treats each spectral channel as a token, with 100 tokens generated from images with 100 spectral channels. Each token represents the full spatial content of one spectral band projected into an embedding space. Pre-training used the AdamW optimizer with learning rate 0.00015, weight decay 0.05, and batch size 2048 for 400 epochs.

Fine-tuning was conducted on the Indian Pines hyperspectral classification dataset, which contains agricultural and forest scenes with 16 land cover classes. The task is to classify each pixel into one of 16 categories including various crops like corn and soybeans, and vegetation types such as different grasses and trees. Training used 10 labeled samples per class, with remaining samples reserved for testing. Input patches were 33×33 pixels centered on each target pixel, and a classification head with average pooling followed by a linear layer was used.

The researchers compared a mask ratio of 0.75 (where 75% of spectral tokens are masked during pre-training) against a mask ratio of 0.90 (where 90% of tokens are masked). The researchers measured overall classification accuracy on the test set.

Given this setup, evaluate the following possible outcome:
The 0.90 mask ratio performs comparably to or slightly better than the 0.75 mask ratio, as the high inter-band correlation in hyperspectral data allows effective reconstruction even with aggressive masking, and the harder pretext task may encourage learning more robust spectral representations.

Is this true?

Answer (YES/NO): NO